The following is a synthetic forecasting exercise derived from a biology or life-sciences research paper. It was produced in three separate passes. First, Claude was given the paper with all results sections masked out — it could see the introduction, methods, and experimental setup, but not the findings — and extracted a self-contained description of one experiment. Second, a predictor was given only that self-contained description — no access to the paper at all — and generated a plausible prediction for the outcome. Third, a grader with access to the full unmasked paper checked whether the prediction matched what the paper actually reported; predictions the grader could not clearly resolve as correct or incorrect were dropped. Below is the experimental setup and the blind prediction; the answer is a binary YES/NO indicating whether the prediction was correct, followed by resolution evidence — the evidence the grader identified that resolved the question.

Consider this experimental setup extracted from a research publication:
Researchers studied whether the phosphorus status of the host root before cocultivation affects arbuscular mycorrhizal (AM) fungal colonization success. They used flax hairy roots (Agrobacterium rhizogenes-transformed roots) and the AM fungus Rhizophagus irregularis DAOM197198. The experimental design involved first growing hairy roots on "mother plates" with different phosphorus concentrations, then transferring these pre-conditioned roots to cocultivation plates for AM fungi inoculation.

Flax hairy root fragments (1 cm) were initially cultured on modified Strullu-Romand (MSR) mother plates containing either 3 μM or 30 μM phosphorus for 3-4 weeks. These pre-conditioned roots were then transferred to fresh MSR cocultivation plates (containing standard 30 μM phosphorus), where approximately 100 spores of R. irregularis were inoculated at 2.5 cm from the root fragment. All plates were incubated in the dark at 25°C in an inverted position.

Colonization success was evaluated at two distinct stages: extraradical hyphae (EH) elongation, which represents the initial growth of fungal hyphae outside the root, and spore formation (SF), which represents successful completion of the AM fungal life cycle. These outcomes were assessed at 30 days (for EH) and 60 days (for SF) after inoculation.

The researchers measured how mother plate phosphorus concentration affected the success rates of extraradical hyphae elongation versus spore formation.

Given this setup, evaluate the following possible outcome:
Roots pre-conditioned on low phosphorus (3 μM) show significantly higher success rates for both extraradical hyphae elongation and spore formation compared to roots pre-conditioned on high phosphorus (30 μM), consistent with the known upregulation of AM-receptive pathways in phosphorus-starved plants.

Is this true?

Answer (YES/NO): NO